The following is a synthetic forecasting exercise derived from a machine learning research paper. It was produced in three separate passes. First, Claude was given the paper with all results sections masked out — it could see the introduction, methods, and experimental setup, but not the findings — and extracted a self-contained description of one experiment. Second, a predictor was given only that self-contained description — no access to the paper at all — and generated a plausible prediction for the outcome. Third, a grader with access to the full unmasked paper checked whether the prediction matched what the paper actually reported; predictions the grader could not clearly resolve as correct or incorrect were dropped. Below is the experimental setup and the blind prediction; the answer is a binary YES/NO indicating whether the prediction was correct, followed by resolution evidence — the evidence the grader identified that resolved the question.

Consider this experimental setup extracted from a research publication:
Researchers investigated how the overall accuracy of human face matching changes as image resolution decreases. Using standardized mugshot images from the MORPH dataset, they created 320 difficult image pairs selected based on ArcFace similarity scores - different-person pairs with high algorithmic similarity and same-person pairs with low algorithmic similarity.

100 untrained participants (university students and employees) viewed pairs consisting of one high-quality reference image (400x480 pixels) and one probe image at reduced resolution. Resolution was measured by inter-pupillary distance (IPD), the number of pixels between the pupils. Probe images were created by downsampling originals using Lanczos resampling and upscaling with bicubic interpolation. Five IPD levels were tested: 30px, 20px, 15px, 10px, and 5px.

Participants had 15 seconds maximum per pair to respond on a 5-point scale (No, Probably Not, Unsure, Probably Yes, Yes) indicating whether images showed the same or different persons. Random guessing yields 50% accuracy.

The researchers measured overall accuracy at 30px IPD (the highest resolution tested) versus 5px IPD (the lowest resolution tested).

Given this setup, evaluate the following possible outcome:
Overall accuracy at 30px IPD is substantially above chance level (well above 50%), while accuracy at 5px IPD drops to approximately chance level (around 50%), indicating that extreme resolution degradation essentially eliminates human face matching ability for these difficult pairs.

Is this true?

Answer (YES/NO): NO